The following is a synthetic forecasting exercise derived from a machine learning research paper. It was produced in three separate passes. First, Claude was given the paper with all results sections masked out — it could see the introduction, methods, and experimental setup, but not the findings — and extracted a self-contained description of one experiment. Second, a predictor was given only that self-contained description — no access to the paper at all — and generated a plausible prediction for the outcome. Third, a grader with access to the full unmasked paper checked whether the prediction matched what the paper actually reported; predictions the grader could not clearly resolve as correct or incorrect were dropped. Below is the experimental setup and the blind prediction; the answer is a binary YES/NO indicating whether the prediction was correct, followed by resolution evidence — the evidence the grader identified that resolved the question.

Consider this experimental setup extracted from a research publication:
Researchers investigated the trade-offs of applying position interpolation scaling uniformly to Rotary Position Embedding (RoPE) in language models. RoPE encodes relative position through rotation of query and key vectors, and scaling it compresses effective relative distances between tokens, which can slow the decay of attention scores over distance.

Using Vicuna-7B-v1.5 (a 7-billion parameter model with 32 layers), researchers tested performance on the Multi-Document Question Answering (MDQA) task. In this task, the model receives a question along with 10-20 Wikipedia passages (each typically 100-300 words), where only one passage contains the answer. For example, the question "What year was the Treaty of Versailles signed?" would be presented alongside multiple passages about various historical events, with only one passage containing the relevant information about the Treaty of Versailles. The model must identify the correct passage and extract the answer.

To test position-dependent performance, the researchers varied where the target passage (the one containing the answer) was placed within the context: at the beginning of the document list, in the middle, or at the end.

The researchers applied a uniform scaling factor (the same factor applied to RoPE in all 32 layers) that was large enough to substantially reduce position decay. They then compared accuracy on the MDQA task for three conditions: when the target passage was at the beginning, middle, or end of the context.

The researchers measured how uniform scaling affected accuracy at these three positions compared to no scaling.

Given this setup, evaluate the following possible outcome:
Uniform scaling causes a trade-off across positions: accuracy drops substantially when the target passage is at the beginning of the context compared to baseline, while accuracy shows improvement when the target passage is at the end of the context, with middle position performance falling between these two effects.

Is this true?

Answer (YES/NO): NO